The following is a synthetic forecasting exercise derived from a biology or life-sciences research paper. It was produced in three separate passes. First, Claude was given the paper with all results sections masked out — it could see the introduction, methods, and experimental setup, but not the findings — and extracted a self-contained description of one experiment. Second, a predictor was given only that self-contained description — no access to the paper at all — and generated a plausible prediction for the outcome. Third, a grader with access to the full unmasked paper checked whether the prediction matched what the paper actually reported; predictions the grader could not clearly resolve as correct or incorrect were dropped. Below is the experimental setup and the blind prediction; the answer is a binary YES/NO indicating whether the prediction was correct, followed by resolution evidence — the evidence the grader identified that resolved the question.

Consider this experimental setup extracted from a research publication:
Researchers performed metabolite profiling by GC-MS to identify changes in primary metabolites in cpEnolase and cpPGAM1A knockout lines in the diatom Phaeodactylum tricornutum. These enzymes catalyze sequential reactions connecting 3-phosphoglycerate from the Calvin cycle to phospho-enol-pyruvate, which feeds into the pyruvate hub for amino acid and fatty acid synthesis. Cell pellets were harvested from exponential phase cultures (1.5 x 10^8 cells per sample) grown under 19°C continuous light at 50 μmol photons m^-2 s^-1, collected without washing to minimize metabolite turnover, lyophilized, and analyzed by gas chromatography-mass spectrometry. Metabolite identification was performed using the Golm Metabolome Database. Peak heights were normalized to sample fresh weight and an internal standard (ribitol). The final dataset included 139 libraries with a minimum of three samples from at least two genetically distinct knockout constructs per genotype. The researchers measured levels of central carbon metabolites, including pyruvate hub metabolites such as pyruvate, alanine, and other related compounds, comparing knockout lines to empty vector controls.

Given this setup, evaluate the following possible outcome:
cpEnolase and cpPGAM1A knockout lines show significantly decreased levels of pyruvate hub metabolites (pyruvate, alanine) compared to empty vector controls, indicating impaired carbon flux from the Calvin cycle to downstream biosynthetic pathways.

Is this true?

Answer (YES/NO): NO